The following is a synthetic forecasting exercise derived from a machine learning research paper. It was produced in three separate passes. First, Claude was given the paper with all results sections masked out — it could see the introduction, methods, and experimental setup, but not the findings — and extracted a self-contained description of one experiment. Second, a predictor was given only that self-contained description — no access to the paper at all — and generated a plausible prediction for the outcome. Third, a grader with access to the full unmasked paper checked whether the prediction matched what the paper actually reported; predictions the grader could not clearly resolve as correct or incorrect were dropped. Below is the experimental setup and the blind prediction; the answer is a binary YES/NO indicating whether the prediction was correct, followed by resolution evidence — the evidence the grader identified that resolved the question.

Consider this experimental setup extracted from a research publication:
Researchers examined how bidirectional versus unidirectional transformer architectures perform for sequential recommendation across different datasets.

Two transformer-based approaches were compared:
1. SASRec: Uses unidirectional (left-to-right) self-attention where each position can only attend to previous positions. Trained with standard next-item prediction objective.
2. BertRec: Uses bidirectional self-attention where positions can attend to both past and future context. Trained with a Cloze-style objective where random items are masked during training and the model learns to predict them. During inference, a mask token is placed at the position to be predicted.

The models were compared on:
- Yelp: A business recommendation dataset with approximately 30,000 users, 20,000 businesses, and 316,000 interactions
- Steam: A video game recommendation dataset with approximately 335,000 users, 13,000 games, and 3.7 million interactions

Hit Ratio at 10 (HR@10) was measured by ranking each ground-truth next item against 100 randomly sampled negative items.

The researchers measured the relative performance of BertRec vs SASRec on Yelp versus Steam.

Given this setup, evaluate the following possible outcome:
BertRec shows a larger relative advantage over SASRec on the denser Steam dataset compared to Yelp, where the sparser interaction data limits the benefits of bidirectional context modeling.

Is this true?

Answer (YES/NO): NO